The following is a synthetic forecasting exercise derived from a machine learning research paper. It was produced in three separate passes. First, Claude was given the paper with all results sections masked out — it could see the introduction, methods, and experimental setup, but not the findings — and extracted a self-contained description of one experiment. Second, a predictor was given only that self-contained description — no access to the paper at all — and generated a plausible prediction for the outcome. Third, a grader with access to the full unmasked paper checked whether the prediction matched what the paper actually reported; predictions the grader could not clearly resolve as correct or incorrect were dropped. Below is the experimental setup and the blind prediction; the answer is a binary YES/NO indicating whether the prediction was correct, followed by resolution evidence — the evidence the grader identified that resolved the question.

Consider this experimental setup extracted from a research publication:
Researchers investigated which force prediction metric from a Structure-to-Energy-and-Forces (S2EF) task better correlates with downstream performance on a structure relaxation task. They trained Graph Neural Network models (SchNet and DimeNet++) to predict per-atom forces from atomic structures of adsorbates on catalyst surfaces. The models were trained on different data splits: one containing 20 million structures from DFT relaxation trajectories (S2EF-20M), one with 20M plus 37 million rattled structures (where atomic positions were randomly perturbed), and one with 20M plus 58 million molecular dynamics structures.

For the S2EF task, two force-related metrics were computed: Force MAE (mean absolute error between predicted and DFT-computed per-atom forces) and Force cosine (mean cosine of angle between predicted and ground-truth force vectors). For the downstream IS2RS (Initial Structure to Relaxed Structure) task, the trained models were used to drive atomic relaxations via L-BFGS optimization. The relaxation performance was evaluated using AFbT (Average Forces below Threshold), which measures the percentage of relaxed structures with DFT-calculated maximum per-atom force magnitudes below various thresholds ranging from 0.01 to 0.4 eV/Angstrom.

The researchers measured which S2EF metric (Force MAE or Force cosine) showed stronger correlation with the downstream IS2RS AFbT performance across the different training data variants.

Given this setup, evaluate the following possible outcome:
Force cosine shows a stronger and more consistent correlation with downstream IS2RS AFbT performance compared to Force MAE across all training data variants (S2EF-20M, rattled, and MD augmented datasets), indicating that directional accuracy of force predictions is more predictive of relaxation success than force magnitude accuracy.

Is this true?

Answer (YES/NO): YES